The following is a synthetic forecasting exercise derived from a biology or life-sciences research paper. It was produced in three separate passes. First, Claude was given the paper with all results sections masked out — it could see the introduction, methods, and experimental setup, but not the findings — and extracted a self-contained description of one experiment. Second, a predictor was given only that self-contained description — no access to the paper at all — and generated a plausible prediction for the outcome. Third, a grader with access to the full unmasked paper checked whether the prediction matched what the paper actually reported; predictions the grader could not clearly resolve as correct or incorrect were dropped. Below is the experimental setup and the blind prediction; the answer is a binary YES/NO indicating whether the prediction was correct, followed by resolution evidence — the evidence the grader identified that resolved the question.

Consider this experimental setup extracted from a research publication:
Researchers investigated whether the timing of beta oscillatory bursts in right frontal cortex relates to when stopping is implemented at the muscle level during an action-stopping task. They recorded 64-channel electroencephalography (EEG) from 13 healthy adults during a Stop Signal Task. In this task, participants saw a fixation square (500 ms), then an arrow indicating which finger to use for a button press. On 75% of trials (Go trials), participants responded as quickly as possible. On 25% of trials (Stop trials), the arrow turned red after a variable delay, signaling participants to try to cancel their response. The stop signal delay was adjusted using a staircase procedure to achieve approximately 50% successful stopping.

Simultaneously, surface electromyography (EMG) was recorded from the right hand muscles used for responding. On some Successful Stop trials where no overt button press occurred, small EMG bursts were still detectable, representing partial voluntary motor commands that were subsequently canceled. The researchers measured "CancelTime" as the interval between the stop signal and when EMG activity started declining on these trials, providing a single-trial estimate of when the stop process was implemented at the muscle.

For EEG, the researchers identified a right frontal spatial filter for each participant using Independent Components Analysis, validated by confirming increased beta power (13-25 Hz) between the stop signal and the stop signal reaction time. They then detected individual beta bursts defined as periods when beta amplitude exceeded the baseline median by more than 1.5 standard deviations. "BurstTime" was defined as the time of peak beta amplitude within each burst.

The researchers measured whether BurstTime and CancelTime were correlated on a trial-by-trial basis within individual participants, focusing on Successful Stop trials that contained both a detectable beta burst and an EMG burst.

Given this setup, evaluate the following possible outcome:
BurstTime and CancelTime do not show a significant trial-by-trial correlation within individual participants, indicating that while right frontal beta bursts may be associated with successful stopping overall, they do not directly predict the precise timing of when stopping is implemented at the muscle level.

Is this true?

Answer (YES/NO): NO